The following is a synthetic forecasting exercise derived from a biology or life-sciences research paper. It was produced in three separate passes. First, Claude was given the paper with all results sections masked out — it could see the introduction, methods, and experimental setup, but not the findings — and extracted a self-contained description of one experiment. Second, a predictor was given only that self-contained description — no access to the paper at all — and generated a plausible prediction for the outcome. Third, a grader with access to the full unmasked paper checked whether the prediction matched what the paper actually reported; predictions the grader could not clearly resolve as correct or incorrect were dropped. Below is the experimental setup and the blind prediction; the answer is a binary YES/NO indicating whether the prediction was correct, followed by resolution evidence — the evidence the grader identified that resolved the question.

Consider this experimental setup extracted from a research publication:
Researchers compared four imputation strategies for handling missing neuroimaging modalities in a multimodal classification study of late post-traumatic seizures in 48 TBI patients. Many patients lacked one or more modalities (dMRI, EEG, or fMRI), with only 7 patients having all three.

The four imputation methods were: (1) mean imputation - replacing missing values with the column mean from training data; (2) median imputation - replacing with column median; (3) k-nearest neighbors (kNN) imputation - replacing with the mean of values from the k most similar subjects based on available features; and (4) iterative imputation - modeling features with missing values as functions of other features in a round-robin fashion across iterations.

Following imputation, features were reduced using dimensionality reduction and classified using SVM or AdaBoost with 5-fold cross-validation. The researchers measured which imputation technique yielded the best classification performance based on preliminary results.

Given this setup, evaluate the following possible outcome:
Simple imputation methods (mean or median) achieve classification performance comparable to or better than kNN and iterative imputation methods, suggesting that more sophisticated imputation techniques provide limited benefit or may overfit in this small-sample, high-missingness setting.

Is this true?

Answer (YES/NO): NO